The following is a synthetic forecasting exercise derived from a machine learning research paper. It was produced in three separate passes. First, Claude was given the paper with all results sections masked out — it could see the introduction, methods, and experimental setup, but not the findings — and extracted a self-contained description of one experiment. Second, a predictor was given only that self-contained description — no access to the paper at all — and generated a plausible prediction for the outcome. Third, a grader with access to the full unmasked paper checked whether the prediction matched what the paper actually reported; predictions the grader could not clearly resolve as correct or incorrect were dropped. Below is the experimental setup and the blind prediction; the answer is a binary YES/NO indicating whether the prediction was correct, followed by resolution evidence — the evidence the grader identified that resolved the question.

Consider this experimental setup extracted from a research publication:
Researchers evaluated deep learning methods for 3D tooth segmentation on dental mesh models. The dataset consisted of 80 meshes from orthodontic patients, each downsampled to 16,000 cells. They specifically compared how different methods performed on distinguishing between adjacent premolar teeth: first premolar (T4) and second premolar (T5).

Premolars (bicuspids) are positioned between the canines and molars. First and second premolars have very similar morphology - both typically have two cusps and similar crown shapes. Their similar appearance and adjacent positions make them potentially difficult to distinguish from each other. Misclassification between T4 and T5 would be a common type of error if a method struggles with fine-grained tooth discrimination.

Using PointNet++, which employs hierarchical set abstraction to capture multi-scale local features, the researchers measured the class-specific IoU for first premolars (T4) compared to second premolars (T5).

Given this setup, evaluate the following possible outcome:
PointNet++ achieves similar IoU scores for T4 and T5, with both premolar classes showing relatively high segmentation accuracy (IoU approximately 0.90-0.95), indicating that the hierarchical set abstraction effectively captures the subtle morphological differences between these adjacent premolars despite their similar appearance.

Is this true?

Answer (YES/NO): NO